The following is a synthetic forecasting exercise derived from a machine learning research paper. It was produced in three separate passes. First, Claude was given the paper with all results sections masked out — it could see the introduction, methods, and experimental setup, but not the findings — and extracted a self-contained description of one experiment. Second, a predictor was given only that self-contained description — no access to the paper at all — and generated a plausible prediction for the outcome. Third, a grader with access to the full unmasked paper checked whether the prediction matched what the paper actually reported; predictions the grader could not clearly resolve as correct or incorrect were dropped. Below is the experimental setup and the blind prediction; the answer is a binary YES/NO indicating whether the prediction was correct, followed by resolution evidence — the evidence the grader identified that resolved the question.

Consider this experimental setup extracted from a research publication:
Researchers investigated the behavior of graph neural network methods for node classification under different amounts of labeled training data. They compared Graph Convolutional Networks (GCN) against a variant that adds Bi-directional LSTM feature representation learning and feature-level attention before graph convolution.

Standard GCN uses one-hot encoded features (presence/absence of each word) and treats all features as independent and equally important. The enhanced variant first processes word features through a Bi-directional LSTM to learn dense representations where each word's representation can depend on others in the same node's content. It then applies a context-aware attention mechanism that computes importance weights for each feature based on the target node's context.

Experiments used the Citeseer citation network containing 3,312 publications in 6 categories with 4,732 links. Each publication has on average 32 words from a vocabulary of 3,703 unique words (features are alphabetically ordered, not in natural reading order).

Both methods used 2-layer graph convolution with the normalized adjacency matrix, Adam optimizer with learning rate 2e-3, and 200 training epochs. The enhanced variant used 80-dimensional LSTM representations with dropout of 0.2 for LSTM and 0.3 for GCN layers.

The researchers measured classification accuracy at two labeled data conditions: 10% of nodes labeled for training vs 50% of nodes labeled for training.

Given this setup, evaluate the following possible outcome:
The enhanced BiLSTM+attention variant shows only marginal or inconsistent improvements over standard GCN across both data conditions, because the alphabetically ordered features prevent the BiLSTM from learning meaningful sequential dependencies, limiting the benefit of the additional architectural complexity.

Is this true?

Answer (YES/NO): NO